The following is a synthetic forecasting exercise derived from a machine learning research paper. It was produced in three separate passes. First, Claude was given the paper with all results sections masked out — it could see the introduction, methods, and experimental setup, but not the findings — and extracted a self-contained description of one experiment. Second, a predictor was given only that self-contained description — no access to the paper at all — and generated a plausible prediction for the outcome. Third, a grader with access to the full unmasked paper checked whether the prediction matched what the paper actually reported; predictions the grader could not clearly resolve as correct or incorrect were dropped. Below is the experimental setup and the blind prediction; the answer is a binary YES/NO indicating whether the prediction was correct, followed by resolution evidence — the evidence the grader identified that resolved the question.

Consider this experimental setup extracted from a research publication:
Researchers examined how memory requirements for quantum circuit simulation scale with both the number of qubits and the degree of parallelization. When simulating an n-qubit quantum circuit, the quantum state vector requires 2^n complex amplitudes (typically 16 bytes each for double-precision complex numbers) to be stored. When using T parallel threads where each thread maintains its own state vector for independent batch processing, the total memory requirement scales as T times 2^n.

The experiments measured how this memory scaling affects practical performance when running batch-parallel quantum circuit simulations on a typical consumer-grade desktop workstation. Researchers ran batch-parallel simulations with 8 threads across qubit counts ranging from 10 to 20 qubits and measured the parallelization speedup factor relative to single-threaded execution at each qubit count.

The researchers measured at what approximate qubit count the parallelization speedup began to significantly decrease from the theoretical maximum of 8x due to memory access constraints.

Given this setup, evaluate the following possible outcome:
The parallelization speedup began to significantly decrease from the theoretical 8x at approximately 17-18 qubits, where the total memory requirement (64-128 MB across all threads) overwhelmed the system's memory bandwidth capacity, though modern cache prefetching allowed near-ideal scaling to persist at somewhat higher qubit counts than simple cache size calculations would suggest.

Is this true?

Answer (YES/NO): NO